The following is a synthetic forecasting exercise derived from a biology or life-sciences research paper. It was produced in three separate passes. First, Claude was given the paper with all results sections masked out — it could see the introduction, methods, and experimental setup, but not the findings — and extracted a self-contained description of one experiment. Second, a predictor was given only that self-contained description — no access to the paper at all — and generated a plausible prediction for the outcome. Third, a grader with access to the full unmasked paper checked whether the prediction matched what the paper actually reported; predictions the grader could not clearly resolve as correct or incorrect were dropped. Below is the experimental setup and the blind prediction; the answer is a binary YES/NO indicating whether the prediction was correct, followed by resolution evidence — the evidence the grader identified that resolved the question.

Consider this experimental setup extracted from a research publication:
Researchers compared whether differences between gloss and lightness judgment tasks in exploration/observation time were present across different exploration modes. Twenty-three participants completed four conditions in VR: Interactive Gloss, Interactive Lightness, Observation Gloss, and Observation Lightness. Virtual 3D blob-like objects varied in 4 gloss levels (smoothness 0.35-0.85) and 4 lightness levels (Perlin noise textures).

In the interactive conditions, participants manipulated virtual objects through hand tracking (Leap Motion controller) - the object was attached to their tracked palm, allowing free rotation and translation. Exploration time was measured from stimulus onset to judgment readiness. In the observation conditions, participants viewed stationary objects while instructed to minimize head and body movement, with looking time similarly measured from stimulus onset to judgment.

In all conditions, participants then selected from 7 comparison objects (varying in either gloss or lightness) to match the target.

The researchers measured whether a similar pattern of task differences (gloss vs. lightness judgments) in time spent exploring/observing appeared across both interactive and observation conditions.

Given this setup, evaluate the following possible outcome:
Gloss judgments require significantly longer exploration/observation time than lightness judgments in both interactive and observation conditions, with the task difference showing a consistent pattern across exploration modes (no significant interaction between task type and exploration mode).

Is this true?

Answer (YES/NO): NO